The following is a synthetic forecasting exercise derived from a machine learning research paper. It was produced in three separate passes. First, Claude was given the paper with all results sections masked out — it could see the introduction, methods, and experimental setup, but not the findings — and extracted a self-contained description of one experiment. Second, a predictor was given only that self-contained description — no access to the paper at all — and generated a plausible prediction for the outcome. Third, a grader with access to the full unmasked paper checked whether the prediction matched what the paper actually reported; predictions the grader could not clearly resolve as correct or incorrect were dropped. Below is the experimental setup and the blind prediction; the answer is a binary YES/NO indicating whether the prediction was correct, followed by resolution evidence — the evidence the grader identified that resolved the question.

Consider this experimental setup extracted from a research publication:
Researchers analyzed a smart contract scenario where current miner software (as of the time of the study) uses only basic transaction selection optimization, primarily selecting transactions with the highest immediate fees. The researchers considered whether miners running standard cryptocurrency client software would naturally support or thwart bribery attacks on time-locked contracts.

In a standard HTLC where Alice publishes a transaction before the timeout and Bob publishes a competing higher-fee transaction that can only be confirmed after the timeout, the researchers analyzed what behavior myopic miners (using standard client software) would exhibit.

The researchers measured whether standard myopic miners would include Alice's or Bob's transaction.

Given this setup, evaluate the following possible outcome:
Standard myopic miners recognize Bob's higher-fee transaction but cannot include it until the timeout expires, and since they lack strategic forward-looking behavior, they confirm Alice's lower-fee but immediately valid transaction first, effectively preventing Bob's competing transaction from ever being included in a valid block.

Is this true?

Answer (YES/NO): NO